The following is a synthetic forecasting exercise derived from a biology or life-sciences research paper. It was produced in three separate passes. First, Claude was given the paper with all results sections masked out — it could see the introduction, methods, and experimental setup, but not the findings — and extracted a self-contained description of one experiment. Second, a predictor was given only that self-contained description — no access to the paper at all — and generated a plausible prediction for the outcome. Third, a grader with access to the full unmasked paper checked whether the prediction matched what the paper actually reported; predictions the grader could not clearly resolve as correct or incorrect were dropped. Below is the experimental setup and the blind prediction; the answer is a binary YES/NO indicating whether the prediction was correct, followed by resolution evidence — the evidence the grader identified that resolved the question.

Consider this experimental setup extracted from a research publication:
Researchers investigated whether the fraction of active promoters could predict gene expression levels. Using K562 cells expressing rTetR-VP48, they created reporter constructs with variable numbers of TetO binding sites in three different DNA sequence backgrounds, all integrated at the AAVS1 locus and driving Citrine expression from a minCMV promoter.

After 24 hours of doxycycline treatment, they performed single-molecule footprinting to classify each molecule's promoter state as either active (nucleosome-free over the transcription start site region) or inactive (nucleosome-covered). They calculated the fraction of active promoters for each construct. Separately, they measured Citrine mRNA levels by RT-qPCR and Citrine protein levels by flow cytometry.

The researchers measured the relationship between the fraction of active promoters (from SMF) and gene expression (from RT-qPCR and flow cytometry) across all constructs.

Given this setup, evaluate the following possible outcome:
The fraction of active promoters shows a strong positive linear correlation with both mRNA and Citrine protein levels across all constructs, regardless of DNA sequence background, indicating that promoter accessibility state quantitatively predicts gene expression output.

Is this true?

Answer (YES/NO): YES